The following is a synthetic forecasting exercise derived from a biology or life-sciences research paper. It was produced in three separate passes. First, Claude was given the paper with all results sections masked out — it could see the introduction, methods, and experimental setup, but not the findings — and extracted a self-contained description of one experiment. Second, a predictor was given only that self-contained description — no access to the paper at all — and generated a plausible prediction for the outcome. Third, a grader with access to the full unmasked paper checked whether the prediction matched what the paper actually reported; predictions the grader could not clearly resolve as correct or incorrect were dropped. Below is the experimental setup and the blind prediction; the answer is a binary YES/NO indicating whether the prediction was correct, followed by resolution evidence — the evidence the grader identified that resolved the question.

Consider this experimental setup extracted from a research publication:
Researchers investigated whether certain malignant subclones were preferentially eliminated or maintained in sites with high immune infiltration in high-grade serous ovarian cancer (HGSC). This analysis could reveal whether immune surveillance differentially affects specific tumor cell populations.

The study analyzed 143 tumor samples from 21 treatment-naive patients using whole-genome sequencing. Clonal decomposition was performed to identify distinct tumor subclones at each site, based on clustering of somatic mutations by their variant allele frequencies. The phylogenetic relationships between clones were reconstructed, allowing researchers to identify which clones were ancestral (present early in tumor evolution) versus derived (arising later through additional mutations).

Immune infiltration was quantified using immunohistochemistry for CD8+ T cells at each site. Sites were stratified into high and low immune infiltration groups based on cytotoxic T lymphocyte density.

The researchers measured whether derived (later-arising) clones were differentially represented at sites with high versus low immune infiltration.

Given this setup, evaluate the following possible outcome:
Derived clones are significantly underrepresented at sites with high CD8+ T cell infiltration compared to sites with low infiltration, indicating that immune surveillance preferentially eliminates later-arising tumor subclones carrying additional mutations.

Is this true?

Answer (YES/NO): YES